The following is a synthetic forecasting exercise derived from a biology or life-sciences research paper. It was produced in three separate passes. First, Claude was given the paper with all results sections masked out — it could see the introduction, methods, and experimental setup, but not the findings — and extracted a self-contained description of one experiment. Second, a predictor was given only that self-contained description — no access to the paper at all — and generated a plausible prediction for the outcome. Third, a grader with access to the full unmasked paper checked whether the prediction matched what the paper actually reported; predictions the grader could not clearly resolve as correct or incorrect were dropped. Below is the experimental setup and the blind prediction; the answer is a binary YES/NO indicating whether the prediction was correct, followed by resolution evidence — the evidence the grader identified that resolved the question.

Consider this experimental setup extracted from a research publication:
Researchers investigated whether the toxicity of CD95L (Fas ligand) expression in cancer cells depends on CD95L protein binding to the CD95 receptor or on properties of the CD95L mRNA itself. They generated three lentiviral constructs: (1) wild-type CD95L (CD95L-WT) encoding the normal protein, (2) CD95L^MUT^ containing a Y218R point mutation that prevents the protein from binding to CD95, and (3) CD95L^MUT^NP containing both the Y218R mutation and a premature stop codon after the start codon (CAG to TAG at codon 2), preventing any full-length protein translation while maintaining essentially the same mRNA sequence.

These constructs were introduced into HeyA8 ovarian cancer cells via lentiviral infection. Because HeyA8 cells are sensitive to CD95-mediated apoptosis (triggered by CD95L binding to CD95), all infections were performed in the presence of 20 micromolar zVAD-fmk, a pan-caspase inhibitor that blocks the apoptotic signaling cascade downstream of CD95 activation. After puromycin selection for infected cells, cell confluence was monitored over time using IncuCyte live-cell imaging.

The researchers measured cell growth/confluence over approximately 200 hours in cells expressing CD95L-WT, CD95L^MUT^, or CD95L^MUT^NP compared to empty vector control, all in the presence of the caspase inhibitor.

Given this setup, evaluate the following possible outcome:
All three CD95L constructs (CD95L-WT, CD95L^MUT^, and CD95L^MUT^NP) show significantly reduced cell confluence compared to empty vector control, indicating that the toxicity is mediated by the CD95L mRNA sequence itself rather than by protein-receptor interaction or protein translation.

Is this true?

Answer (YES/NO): YES